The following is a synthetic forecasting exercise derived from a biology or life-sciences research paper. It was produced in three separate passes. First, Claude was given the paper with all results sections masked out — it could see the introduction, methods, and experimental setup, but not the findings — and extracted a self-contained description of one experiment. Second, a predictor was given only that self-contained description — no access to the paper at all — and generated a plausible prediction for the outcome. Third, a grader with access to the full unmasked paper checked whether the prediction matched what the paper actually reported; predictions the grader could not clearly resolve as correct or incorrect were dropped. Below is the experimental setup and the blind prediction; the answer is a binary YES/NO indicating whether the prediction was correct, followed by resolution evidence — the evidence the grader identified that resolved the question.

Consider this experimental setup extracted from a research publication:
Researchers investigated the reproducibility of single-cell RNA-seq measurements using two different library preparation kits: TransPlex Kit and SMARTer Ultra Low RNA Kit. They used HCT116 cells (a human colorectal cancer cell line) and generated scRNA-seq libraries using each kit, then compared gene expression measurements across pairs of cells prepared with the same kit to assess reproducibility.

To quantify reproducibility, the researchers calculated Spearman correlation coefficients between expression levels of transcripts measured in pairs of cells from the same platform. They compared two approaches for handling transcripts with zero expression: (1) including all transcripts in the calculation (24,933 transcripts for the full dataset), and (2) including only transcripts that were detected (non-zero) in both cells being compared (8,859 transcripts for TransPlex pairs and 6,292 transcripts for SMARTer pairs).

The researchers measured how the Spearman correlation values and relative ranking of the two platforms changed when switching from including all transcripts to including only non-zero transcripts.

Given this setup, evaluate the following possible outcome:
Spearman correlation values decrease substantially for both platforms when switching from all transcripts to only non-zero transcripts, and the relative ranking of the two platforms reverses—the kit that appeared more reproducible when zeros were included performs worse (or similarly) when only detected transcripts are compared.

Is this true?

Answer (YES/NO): YES